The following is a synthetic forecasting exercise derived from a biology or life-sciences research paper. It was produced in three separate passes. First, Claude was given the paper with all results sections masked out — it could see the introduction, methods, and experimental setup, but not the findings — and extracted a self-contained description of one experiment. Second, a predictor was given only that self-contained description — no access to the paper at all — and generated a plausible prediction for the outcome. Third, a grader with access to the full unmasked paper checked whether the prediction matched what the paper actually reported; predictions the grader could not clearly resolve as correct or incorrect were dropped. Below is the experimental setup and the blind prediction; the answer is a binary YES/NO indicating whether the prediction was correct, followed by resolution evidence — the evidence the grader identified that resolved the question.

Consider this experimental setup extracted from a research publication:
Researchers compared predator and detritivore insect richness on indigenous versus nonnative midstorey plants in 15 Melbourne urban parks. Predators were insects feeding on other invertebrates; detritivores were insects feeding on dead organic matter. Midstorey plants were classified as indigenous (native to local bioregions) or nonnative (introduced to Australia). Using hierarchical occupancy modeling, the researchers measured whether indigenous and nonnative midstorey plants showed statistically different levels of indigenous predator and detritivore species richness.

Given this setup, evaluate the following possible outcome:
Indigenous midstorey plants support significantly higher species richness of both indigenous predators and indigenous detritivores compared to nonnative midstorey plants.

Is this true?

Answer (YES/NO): YES